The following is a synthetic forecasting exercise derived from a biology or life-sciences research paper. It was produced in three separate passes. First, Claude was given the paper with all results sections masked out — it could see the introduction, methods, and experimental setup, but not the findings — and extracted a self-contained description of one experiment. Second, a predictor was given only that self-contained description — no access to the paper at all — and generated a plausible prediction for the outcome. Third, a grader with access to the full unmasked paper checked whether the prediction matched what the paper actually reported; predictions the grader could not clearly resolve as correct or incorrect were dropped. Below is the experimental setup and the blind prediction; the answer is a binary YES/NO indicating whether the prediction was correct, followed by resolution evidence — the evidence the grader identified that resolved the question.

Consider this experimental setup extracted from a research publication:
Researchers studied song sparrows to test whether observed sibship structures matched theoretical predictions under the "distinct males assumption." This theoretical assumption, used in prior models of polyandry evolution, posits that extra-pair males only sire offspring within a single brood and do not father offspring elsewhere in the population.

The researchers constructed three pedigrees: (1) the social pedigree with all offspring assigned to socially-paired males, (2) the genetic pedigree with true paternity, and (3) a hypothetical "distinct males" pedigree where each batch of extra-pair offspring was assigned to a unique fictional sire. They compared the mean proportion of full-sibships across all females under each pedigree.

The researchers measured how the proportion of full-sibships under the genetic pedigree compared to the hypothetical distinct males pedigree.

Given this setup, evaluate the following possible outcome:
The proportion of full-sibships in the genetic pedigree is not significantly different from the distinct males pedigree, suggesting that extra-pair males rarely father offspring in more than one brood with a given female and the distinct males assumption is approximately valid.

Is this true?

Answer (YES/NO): NO